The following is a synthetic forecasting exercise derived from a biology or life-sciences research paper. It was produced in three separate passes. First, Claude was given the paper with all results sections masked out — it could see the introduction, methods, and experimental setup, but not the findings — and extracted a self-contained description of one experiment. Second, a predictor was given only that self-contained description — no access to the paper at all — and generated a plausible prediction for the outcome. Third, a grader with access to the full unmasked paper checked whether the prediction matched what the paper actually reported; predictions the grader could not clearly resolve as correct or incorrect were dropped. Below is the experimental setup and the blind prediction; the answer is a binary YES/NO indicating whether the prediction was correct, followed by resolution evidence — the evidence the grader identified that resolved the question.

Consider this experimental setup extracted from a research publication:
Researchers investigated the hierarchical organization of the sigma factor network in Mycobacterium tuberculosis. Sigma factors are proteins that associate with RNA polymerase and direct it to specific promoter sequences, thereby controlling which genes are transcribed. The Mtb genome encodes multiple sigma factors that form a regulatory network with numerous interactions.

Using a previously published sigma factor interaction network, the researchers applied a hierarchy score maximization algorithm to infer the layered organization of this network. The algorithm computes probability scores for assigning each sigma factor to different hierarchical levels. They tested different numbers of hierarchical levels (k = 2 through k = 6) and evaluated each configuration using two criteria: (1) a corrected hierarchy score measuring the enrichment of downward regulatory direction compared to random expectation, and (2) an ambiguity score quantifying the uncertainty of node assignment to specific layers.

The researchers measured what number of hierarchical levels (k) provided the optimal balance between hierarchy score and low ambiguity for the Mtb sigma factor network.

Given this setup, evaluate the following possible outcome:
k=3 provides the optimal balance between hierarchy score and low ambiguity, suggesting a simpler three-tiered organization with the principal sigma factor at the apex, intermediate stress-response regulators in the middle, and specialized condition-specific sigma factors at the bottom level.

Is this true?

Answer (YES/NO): NO